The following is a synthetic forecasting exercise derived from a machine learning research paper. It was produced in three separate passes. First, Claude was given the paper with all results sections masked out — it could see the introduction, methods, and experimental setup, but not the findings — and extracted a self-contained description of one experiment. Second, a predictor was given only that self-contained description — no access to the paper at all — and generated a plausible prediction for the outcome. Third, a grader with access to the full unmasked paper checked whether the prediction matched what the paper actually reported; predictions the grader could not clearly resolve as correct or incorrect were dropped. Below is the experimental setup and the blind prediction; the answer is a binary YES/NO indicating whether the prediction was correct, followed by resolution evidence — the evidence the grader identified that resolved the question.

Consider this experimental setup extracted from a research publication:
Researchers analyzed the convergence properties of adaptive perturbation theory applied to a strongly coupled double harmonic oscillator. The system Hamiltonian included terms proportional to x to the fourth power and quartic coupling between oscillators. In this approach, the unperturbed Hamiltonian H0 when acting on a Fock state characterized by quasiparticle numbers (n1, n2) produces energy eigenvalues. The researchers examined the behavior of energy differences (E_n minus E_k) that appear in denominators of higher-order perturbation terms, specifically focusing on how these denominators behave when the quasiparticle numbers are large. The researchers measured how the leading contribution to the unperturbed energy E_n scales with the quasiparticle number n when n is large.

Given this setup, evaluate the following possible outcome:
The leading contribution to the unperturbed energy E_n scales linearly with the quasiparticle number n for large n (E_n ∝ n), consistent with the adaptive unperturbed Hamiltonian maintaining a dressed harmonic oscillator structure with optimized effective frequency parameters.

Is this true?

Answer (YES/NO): NO